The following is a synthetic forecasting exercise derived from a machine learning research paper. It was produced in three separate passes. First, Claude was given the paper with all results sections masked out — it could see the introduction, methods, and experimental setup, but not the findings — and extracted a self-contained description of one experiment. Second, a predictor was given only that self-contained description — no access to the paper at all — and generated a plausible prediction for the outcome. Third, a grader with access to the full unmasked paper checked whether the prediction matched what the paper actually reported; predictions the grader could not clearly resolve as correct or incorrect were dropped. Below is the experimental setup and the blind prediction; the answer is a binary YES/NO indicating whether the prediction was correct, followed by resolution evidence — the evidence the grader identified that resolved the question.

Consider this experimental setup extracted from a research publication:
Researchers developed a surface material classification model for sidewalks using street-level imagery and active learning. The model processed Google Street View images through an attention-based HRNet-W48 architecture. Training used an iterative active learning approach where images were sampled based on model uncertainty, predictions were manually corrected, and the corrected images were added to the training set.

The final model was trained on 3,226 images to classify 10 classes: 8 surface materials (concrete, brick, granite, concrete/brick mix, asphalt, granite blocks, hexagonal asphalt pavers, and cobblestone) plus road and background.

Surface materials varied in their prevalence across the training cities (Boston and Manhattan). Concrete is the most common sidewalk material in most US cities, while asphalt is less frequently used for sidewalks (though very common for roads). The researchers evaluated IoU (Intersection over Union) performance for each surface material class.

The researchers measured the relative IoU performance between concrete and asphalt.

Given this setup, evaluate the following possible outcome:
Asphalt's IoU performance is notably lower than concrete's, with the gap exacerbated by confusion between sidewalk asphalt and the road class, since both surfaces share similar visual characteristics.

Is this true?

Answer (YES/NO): NO